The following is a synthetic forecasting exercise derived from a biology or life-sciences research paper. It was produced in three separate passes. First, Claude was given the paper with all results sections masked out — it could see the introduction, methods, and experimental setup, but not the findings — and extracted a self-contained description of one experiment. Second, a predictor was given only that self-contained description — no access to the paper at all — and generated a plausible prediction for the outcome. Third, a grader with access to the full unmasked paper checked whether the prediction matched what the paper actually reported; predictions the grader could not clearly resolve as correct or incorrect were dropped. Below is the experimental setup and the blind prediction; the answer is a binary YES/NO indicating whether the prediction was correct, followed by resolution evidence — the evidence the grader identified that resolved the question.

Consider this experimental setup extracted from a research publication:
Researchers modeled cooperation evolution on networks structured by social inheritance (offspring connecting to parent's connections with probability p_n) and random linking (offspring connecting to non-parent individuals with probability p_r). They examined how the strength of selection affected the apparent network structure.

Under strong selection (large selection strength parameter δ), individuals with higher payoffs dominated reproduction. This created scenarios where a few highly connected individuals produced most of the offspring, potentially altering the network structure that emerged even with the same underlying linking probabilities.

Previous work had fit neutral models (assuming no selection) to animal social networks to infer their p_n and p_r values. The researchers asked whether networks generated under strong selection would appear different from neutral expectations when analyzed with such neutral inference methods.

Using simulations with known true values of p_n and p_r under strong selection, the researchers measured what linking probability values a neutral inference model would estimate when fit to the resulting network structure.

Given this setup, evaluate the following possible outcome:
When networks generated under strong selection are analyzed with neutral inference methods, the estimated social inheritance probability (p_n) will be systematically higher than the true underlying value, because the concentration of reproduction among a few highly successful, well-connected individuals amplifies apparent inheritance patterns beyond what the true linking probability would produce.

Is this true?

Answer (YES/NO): YES